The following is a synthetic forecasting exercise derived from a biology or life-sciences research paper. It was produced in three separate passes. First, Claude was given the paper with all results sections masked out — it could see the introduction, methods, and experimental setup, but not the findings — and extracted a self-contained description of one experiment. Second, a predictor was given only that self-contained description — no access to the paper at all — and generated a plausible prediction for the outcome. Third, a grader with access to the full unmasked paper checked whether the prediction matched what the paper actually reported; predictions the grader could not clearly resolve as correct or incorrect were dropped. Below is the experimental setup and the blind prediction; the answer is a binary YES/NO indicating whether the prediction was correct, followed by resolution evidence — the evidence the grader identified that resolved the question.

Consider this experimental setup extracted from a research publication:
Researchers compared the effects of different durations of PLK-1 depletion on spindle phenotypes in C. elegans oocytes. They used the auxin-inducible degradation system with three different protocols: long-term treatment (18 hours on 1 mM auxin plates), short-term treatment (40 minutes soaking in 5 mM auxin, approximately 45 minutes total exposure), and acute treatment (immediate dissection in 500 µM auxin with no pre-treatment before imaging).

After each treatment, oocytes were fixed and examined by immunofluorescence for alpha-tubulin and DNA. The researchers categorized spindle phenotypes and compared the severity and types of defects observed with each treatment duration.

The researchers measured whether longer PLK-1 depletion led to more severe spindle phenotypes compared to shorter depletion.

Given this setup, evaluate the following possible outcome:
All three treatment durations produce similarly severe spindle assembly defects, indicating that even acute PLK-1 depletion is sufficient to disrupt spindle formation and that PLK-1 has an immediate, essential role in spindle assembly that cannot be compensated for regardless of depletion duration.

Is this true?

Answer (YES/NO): NO